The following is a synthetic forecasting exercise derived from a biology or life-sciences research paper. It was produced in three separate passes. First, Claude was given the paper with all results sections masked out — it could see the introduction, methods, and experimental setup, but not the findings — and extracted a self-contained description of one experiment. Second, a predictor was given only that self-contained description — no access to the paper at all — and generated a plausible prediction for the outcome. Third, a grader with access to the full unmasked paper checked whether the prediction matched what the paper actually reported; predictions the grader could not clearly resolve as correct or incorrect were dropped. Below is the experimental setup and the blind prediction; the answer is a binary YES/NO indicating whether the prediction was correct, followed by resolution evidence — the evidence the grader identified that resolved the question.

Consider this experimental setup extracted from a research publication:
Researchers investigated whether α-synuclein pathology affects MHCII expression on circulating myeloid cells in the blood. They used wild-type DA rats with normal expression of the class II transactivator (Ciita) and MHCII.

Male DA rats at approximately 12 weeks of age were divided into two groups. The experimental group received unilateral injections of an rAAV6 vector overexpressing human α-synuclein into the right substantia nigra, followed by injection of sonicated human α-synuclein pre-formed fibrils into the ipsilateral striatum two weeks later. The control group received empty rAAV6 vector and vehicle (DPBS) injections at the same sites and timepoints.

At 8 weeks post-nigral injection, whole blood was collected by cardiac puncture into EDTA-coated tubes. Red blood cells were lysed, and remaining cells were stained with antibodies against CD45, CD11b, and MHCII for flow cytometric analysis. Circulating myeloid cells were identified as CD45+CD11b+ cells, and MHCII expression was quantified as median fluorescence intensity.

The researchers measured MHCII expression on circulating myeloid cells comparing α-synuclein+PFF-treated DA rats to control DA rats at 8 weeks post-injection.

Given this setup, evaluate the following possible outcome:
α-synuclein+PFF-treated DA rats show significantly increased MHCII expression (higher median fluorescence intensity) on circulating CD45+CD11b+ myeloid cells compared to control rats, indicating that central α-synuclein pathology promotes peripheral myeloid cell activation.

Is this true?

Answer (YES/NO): NO